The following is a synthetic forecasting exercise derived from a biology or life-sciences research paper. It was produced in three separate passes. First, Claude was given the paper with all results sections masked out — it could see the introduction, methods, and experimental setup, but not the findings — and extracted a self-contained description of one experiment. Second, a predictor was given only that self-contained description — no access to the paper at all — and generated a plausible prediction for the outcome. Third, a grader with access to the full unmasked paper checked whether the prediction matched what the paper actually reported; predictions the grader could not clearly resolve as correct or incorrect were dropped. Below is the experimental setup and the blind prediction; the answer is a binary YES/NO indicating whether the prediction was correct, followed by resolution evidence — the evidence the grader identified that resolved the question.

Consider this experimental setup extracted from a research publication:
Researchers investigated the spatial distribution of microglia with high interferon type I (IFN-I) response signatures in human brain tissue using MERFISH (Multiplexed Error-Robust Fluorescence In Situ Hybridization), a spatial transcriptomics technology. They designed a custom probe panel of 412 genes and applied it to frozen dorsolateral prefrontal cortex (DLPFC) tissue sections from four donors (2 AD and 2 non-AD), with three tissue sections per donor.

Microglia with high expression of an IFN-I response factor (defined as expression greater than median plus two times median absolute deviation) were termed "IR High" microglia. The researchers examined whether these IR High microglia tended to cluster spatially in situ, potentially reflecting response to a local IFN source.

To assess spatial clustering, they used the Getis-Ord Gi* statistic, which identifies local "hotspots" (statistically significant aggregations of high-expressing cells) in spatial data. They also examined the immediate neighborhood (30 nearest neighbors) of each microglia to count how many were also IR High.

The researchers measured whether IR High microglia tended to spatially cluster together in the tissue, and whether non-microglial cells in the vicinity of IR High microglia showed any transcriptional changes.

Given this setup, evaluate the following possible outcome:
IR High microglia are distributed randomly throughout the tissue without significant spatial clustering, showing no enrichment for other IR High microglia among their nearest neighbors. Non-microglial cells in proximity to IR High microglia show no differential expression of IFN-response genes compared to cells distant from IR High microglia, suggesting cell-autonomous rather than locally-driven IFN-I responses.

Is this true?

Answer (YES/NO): NO